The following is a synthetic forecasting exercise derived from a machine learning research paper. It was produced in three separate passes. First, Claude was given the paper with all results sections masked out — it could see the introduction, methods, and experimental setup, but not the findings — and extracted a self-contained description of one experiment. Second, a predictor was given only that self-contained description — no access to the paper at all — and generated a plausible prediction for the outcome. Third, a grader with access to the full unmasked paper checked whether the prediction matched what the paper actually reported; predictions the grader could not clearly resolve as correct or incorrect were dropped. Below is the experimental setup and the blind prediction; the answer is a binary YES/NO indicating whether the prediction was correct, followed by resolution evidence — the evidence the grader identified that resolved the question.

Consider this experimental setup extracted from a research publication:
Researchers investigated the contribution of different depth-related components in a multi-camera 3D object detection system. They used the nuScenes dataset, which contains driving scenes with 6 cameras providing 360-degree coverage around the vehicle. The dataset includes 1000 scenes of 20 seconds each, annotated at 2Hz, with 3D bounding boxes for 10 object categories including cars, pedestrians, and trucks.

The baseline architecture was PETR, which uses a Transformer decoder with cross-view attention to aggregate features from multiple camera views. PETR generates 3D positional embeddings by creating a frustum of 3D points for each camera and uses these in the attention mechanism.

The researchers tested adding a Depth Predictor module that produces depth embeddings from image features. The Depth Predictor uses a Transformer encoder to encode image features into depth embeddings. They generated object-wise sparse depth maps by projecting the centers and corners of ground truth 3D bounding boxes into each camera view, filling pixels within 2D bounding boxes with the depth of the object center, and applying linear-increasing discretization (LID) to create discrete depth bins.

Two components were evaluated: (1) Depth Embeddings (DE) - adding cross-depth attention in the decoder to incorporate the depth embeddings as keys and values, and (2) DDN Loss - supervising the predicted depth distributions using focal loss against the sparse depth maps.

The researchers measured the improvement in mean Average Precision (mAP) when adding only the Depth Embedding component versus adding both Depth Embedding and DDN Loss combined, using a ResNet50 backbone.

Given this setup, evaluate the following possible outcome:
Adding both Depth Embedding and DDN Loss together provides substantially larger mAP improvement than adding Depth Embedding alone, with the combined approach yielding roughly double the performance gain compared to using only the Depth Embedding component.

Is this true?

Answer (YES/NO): NO